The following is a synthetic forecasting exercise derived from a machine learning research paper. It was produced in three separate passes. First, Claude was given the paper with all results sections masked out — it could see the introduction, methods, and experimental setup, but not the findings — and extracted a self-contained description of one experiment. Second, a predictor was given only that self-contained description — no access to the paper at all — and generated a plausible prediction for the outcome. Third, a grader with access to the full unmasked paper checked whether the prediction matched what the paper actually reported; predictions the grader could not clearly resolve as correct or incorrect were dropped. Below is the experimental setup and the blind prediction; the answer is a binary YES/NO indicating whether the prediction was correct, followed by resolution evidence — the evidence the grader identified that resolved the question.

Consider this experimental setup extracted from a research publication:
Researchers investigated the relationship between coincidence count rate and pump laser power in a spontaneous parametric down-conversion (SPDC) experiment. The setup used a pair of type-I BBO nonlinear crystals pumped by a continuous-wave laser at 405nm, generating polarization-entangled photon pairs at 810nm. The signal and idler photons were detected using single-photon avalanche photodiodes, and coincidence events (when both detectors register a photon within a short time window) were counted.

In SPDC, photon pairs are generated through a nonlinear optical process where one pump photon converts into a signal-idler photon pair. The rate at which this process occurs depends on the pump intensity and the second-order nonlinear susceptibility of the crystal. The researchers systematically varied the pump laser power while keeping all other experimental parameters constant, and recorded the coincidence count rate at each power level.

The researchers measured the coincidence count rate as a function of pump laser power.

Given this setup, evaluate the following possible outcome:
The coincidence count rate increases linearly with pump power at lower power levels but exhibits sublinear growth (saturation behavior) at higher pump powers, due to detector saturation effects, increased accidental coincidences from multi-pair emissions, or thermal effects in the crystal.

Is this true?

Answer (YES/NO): NO